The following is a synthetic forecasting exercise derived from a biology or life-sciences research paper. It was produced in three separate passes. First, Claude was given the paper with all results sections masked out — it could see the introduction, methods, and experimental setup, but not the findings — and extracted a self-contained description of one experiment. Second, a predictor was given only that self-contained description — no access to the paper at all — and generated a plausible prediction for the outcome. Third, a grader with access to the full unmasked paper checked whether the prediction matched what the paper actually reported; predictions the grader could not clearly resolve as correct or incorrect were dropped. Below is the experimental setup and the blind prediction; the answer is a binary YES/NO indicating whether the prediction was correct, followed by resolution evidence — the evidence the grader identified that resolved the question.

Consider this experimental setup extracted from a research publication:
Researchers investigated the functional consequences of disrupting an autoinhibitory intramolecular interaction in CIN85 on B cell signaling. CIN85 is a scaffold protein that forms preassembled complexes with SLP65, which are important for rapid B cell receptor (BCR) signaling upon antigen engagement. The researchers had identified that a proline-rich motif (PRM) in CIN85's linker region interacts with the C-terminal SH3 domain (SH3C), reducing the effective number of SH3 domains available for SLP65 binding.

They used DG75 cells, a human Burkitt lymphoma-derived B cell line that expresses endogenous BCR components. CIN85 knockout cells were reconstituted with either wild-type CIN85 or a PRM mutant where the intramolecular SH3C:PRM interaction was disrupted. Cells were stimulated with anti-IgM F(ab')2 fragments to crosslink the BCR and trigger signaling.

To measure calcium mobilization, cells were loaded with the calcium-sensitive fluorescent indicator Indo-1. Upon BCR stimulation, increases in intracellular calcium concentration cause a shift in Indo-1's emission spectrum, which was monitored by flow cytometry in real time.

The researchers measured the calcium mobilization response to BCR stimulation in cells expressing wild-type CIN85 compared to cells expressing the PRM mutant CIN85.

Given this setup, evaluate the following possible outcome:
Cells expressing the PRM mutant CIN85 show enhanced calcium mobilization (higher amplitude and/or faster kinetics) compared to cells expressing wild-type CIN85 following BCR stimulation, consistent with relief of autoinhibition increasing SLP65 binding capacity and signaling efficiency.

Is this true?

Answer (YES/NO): NO